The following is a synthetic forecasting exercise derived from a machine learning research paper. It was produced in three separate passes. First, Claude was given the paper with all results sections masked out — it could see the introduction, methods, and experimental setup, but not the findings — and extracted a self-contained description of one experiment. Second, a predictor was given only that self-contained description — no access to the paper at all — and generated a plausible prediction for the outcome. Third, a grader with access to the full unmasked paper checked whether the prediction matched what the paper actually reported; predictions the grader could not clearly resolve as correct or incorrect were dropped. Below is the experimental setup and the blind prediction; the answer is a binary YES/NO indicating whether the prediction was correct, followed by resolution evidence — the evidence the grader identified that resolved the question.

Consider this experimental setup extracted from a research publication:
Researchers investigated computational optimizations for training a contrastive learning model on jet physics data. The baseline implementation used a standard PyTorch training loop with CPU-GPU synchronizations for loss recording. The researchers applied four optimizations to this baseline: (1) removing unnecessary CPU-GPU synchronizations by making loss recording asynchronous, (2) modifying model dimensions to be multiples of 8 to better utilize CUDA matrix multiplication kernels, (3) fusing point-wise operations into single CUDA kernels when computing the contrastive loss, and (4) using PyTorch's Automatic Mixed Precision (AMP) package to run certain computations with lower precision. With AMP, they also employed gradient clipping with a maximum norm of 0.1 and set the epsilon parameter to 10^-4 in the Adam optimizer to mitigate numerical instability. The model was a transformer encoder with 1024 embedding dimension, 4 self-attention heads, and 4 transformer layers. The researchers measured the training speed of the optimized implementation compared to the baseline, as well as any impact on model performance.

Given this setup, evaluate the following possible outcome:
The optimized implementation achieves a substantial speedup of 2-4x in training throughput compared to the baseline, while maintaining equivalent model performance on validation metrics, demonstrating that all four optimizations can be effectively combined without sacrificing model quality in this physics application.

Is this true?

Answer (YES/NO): YES